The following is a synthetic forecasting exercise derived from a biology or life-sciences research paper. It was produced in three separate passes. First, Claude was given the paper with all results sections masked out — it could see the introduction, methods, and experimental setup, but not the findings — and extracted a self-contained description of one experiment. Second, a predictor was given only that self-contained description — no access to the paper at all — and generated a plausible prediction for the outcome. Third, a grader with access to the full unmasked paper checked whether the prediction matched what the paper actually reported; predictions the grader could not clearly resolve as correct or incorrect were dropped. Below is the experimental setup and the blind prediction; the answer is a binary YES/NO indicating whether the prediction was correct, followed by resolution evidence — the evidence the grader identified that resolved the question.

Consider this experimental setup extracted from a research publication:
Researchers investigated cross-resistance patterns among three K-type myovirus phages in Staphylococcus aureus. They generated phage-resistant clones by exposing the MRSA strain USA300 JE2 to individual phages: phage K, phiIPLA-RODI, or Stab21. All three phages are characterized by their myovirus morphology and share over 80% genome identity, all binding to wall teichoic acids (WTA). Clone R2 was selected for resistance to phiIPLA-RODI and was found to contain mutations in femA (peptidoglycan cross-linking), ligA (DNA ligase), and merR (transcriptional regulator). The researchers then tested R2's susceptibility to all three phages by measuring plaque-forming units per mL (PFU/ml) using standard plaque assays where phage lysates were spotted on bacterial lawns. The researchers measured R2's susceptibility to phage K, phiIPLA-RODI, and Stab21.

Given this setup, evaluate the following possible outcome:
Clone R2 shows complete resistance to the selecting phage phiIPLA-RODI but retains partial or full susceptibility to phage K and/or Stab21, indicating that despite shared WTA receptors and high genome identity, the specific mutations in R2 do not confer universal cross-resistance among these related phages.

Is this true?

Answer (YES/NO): NO